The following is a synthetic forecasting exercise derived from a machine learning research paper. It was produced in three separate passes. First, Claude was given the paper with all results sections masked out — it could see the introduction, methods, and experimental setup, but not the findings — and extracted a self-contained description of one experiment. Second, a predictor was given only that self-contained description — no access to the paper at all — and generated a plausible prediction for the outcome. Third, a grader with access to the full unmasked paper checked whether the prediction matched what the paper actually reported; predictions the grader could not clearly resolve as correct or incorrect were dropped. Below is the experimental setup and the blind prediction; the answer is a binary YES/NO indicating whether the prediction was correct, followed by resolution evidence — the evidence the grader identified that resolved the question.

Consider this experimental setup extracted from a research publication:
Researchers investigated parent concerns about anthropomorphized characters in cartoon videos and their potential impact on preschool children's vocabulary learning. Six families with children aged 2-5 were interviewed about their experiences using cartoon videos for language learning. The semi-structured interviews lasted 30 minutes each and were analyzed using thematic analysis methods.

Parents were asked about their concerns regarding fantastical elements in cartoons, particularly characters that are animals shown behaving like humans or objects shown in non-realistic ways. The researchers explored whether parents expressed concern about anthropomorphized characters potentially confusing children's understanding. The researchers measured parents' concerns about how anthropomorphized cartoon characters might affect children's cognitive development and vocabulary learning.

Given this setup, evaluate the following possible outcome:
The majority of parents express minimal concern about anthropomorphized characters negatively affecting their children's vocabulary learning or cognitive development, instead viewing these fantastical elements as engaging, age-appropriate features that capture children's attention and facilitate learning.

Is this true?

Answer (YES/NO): NO